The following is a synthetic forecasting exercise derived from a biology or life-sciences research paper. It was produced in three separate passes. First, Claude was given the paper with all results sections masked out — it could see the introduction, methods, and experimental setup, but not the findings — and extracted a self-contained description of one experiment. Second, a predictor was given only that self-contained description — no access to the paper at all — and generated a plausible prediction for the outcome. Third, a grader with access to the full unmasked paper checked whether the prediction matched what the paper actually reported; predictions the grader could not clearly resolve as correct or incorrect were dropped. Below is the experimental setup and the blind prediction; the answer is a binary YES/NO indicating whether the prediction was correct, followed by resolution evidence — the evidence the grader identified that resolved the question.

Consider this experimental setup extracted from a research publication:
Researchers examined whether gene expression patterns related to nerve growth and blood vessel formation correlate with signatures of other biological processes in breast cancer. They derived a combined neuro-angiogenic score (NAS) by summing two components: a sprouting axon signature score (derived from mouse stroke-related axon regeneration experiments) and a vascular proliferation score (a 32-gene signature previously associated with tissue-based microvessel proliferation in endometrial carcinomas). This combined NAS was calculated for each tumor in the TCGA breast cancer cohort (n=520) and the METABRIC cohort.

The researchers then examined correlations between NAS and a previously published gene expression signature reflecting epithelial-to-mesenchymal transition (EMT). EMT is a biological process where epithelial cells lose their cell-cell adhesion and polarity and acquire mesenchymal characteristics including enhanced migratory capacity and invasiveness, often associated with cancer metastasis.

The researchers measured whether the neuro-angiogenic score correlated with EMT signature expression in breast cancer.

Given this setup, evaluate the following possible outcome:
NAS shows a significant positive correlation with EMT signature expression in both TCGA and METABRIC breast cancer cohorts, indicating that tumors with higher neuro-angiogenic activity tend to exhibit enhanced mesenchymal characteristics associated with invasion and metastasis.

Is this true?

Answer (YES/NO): YES